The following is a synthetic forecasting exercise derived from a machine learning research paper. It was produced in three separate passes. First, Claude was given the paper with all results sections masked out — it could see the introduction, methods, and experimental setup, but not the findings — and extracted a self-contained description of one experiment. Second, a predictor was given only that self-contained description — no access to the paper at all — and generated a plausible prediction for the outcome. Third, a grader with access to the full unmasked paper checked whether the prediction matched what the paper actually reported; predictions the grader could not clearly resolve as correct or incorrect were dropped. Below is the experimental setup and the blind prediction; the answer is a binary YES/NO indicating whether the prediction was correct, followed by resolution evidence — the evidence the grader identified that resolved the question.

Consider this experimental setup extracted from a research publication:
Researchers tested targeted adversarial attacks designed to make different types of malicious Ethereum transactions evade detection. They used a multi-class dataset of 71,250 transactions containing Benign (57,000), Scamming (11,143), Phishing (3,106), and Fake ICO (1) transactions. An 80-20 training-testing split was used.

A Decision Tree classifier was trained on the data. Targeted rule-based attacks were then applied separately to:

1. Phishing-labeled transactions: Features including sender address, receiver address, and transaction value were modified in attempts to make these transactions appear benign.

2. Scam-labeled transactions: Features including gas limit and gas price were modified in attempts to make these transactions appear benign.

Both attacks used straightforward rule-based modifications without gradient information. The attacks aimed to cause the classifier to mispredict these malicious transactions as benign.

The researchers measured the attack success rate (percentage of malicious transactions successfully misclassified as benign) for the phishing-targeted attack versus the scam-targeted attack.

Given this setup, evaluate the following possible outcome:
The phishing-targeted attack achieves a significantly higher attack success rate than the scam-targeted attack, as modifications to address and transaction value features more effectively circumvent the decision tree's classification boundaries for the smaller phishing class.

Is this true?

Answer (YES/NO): YES